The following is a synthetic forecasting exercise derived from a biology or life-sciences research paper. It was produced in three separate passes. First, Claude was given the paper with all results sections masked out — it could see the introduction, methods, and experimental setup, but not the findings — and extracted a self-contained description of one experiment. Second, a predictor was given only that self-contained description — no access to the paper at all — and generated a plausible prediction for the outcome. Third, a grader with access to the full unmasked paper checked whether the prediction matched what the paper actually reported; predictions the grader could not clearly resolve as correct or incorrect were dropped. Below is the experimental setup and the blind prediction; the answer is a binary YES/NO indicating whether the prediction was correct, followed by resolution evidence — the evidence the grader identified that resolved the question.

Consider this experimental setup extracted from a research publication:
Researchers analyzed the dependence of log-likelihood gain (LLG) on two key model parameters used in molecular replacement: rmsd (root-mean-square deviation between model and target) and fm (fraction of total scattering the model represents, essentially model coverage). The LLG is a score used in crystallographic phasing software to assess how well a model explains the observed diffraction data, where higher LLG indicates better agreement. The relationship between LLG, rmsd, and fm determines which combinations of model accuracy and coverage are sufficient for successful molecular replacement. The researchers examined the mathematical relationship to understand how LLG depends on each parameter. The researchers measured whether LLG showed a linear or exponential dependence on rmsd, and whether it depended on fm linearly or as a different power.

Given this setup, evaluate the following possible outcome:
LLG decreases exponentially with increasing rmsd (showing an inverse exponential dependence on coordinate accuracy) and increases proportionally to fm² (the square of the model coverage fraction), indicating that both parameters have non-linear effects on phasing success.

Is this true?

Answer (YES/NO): NO